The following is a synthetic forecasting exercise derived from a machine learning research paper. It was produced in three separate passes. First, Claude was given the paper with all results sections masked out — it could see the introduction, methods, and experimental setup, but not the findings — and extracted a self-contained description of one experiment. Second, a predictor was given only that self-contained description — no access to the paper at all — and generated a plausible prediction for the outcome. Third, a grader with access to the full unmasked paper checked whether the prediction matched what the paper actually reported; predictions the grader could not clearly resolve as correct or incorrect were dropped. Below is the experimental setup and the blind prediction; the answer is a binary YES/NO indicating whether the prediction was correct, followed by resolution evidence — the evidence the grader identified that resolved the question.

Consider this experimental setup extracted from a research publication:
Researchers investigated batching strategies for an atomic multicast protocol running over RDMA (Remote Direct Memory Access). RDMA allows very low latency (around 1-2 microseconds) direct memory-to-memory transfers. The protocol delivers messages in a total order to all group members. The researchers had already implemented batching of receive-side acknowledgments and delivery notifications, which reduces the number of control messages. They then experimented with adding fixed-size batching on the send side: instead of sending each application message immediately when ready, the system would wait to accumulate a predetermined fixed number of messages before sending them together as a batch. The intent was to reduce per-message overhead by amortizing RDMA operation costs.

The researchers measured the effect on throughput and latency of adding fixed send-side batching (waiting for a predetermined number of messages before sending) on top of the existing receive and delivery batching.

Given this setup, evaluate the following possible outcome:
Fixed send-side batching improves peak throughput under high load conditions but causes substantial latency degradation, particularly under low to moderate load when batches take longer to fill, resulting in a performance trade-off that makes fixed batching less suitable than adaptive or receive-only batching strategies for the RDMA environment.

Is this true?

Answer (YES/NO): NO